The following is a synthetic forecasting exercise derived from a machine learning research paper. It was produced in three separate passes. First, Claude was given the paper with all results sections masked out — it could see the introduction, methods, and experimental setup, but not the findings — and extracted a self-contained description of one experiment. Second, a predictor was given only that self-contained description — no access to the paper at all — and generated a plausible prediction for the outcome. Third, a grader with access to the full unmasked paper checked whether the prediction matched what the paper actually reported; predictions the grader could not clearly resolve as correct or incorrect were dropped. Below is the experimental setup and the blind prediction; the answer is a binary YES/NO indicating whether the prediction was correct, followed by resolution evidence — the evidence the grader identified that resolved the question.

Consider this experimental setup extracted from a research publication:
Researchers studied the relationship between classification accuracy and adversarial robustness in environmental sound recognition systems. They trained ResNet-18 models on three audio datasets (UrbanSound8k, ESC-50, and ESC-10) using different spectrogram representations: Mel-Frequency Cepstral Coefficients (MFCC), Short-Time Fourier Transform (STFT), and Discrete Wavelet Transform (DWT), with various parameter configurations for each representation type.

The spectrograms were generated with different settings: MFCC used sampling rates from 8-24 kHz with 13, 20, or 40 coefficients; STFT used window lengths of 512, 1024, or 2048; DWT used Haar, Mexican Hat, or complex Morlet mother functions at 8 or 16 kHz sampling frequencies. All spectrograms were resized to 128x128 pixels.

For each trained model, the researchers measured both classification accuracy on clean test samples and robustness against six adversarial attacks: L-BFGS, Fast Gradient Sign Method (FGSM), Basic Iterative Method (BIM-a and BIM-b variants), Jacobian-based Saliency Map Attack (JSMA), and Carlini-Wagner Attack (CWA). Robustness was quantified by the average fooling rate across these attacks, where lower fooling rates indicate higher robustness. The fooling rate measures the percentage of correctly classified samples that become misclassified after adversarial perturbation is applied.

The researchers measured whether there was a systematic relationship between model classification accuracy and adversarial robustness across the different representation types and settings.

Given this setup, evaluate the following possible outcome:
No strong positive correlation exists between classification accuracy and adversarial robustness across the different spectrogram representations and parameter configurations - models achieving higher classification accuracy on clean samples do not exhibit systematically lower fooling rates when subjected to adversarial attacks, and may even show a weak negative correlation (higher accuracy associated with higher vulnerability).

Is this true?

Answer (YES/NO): YES